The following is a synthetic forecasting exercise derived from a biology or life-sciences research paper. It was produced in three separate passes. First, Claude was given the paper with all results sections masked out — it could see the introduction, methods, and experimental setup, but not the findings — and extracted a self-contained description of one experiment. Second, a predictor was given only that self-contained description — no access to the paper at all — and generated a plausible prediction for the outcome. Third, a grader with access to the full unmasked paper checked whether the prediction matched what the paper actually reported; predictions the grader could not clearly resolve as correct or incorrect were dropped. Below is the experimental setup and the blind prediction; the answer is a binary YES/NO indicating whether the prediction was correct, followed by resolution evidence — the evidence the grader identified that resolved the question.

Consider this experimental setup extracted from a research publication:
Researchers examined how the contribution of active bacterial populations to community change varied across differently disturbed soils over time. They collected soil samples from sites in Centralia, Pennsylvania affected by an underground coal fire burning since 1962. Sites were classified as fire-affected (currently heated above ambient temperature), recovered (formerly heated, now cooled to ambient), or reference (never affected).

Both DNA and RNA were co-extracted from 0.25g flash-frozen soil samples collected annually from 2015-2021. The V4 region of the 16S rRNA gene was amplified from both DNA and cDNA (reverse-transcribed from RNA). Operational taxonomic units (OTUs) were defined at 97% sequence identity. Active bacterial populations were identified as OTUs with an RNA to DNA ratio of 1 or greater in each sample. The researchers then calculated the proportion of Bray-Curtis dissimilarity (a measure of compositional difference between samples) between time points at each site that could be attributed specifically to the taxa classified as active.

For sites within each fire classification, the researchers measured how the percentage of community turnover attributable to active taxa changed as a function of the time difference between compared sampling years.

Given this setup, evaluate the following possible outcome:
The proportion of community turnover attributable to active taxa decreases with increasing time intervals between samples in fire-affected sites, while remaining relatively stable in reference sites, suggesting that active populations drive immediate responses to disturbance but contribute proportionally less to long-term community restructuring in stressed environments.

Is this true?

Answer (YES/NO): YES